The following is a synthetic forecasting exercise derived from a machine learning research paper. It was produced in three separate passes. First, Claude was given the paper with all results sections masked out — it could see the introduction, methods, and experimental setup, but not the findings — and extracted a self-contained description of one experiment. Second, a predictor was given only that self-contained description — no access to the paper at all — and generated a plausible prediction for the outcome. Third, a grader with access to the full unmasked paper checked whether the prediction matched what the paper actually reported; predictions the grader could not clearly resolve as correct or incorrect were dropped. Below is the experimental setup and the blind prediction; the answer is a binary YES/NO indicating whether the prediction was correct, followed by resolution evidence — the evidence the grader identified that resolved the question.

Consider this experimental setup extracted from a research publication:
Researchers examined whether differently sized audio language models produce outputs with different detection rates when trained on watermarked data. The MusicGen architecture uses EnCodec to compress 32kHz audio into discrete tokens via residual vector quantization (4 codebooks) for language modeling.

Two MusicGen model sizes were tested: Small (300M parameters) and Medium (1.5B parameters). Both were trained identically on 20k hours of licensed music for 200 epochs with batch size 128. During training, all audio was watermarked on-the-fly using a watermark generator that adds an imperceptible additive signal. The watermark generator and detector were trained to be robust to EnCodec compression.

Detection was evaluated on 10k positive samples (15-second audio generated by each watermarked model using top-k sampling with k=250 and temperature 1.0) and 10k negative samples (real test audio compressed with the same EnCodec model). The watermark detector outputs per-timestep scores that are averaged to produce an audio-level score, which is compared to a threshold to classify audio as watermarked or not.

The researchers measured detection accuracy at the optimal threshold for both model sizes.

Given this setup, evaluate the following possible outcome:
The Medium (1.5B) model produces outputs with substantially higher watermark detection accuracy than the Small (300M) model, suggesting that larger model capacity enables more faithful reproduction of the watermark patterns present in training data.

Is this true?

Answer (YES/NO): NO